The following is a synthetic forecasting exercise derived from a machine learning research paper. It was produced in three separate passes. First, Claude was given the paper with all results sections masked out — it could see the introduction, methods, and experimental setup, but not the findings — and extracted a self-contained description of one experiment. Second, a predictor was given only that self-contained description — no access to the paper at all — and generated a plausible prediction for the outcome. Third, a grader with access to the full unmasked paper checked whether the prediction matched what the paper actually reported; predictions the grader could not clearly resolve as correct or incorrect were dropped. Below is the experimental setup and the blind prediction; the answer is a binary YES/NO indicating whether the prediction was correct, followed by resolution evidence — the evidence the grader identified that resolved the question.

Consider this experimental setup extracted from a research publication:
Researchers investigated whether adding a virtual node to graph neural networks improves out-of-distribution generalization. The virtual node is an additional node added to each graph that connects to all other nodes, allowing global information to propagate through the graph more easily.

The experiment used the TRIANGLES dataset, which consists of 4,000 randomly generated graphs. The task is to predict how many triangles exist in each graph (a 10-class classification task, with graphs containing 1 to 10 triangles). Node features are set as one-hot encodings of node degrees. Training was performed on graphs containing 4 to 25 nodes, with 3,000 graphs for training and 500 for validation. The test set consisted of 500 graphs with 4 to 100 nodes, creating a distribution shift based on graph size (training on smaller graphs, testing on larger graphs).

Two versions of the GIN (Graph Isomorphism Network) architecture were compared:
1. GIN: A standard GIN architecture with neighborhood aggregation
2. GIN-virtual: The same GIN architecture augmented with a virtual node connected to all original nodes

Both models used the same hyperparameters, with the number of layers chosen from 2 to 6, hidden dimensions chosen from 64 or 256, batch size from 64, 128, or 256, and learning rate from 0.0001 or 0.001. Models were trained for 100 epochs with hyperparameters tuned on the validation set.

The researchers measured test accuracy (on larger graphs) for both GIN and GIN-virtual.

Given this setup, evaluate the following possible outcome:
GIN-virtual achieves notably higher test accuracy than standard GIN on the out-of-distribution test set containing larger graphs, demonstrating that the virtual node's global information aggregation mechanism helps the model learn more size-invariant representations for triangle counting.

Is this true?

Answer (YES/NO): NO